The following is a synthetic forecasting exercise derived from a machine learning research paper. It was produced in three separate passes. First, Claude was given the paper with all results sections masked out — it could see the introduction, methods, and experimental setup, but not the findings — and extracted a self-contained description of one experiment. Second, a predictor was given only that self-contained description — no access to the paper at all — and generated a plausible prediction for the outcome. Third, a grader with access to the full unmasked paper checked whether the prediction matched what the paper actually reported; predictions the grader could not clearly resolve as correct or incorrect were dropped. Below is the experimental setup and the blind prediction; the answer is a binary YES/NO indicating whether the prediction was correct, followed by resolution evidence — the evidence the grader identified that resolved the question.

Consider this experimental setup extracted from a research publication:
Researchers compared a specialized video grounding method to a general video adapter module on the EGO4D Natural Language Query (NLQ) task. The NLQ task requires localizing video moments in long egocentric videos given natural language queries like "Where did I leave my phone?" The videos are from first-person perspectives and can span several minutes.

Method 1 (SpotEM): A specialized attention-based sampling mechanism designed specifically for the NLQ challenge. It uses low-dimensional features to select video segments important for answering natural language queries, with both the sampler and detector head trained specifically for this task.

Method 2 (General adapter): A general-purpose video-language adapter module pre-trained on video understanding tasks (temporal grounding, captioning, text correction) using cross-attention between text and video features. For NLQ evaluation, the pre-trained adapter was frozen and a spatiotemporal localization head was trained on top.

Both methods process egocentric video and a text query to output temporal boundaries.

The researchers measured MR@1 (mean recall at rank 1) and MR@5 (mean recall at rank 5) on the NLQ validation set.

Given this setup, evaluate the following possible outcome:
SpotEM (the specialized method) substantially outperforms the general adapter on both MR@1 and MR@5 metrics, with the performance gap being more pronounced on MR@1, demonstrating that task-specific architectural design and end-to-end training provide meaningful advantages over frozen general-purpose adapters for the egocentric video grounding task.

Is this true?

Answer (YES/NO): NO